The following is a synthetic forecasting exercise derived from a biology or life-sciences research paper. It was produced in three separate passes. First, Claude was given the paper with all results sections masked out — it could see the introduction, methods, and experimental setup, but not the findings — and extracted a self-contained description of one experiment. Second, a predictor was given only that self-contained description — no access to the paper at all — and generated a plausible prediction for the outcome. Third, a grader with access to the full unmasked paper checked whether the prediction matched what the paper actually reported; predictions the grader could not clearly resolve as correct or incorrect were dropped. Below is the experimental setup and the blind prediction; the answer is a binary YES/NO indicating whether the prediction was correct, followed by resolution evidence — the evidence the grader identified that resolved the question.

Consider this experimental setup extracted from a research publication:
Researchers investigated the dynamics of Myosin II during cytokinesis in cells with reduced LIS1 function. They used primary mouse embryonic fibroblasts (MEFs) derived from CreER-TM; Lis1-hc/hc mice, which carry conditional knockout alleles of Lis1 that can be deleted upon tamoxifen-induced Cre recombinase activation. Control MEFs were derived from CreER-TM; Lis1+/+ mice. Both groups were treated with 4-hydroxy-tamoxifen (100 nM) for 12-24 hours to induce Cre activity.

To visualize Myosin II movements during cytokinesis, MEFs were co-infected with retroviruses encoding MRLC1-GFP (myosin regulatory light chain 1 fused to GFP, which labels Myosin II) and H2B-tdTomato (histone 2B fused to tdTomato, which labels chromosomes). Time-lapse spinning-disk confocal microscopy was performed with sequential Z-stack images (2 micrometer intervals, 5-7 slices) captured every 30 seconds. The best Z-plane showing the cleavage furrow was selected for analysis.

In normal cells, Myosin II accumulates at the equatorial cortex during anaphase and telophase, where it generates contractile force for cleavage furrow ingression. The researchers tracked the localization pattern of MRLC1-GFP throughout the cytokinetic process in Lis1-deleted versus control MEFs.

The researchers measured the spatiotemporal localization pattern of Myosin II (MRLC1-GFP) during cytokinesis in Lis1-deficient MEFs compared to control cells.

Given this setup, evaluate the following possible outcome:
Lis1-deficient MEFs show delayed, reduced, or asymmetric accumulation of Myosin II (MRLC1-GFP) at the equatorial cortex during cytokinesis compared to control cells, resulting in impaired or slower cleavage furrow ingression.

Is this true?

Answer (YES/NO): NO